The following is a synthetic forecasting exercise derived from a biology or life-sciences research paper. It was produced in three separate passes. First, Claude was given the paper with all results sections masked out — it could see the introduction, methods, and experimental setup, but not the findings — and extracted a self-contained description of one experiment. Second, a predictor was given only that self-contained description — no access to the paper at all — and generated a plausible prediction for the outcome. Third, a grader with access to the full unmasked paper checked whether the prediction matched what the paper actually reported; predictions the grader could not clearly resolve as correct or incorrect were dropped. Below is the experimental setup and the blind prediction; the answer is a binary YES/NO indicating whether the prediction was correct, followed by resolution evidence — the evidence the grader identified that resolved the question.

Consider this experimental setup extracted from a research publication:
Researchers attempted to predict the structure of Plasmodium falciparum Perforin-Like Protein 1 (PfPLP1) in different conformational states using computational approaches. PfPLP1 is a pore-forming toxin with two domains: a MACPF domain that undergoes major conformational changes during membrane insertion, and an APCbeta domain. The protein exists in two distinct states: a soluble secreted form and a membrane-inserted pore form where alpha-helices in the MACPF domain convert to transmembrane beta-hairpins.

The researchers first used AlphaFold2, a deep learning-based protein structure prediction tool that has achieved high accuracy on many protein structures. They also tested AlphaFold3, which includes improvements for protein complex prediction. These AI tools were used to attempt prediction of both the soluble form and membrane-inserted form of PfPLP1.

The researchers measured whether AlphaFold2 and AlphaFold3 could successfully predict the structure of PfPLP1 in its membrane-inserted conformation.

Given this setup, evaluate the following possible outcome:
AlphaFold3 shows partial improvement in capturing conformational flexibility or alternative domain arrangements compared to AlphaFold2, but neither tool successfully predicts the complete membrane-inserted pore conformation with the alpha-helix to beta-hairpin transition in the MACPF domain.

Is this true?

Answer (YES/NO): NO